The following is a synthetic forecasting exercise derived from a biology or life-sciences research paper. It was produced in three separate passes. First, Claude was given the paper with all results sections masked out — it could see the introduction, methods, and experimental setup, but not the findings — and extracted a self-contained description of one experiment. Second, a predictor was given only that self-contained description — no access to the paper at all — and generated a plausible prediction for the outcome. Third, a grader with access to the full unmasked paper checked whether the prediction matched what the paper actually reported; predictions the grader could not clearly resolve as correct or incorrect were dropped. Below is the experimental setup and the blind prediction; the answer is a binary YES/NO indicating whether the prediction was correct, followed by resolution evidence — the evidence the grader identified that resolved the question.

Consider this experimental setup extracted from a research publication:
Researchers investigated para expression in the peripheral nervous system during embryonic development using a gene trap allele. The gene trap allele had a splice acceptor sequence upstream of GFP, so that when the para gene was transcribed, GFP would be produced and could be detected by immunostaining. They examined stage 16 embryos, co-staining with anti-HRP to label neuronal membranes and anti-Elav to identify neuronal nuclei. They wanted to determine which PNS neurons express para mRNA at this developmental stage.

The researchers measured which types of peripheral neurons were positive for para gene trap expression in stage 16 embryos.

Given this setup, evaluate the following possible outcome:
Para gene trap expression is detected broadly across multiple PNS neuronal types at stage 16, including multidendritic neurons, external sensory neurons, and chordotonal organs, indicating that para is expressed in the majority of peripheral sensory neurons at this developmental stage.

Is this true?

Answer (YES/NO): NO